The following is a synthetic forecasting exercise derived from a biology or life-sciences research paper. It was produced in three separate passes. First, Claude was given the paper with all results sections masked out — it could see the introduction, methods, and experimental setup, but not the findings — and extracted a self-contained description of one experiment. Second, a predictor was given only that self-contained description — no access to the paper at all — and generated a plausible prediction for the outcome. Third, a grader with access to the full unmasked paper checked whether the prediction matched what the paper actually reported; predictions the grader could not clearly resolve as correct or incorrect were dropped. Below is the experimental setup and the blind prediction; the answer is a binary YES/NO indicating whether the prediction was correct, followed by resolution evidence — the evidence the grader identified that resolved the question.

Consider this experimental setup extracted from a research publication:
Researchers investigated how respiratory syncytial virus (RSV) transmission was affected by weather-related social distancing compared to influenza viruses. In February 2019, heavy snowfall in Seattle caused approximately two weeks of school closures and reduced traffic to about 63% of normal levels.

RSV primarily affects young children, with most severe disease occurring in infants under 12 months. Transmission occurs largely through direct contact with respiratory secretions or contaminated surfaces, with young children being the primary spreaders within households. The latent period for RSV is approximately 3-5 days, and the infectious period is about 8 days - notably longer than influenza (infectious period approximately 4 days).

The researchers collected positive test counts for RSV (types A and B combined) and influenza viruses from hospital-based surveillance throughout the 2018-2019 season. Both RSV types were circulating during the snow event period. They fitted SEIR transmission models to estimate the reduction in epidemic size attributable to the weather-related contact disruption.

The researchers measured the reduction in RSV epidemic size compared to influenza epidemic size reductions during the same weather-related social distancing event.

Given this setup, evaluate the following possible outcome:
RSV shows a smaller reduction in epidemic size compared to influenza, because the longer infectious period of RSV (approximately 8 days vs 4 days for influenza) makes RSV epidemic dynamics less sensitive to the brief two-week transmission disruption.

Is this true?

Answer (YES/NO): NO